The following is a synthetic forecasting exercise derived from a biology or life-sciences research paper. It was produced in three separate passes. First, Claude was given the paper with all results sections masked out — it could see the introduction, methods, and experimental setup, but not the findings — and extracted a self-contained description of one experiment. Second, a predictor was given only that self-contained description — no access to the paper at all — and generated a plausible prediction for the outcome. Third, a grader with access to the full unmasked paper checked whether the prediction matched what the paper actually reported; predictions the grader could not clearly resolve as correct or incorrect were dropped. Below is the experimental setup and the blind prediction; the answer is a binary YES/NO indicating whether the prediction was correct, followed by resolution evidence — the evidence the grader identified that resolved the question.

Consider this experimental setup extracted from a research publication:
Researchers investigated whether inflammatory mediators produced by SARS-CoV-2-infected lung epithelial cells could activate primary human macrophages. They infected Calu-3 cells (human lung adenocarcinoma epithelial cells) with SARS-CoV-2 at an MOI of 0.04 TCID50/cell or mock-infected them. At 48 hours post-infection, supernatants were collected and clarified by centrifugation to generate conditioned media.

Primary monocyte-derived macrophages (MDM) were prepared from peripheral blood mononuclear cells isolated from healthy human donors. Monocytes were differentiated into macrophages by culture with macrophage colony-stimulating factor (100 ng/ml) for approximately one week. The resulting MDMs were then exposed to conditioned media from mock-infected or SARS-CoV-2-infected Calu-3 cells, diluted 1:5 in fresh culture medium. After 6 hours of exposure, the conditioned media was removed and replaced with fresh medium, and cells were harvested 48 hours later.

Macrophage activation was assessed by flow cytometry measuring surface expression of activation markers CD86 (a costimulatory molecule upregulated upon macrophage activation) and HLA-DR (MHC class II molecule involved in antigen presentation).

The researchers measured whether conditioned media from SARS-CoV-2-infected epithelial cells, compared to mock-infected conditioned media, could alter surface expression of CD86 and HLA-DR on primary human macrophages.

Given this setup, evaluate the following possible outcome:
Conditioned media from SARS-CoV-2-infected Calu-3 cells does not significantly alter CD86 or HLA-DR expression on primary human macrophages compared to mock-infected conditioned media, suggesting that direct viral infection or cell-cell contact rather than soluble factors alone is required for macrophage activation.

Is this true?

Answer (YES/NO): NO